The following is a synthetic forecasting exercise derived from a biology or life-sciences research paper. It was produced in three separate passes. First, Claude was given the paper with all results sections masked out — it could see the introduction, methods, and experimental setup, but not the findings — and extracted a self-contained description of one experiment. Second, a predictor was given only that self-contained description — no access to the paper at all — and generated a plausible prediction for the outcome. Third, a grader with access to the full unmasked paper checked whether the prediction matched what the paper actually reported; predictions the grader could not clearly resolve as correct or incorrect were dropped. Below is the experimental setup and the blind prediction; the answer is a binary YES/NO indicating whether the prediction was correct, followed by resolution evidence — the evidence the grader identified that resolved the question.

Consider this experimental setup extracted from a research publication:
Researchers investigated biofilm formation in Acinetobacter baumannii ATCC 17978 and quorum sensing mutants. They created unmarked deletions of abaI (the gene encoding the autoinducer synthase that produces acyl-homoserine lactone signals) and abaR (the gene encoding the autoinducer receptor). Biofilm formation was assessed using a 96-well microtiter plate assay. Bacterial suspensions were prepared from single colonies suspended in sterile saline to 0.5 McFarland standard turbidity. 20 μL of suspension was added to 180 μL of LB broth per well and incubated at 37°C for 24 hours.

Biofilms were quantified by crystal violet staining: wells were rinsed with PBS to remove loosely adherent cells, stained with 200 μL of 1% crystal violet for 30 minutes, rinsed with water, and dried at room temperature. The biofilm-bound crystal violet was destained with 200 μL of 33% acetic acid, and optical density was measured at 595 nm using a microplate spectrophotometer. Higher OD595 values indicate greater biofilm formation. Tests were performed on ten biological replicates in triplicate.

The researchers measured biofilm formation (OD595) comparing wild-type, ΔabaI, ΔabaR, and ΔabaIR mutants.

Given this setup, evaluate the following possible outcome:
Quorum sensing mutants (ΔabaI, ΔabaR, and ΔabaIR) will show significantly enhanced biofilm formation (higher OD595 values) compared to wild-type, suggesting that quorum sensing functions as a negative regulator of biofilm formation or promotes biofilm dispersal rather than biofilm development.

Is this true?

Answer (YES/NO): NO